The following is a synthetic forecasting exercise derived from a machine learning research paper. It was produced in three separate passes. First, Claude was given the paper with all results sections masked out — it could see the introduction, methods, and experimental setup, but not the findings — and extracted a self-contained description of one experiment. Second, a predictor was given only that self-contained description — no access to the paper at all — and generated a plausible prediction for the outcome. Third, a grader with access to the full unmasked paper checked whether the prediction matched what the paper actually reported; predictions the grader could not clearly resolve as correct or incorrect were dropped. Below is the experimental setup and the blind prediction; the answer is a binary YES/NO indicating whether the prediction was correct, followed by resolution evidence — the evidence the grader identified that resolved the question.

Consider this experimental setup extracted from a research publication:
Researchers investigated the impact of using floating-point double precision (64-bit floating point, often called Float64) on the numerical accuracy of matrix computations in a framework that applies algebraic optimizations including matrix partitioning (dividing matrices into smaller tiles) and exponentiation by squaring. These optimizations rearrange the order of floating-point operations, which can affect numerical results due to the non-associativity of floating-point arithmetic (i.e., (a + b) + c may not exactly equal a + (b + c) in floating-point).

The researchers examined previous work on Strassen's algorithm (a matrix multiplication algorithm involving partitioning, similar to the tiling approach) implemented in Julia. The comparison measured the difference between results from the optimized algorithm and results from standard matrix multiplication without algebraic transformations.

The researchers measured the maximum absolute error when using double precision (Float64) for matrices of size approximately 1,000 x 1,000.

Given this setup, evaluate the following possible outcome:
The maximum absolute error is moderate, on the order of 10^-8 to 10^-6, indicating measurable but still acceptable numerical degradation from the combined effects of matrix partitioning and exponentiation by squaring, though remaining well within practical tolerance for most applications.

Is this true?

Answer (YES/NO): NO